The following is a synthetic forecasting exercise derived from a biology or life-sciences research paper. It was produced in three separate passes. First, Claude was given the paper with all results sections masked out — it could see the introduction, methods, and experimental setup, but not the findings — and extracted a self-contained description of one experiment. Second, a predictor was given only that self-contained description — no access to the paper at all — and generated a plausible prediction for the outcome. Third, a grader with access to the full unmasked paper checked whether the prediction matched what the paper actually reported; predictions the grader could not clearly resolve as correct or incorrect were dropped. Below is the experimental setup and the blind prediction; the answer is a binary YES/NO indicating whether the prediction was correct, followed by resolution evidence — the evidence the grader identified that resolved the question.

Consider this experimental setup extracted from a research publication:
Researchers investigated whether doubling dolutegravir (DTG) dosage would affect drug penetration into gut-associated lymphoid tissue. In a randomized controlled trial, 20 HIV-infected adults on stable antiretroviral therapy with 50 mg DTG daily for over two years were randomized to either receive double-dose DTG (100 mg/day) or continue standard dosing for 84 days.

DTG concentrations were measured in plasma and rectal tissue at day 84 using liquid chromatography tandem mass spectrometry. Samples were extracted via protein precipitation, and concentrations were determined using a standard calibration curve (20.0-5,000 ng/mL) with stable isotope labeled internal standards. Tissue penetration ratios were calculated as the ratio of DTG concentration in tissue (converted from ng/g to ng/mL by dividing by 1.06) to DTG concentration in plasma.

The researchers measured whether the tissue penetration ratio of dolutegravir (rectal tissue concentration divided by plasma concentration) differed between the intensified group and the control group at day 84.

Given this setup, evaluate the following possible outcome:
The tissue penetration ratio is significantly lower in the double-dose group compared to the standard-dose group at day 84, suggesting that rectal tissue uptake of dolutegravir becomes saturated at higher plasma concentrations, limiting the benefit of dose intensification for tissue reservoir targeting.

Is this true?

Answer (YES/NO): NO